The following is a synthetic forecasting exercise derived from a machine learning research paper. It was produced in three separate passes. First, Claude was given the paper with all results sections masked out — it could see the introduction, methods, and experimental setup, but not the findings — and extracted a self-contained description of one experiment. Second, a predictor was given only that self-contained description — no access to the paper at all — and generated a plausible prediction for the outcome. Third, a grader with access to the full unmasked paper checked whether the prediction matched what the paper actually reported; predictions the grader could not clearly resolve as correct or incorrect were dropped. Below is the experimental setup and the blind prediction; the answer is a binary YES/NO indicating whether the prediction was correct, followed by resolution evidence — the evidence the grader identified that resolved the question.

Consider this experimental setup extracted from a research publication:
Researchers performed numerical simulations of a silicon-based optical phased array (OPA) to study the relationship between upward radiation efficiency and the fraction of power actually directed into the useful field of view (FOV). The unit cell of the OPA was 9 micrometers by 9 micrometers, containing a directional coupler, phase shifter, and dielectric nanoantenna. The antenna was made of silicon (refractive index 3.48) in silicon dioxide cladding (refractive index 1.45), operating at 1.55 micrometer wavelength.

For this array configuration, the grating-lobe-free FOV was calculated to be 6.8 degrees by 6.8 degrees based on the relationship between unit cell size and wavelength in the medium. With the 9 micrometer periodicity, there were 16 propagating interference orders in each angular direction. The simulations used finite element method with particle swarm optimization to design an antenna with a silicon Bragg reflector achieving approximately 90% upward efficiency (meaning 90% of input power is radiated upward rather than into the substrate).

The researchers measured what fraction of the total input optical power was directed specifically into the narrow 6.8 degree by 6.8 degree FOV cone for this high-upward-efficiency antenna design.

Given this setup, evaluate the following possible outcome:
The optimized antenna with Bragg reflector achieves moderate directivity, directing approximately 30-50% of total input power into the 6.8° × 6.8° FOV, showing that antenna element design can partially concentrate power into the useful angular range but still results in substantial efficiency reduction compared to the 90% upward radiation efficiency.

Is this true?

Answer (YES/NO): NO